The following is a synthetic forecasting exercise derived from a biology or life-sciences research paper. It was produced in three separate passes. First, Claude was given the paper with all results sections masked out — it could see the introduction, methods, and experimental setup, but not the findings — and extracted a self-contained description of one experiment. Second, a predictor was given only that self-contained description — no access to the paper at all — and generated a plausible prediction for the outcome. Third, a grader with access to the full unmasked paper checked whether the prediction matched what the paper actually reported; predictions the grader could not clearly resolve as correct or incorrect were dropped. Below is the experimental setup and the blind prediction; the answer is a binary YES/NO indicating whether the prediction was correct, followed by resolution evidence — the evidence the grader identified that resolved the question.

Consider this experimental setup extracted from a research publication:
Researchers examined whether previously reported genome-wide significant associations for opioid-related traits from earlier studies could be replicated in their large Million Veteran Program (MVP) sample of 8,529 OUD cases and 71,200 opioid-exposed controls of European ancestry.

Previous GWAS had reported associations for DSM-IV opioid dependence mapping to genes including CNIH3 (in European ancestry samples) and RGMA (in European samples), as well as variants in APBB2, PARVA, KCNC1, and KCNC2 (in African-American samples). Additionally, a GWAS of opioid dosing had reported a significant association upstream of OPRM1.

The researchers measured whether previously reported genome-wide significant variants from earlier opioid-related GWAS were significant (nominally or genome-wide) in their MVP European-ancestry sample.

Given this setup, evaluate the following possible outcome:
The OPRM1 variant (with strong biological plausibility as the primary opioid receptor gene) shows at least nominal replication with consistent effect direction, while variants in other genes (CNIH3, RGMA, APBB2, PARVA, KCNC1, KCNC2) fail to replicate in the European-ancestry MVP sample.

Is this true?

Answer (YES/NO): NO